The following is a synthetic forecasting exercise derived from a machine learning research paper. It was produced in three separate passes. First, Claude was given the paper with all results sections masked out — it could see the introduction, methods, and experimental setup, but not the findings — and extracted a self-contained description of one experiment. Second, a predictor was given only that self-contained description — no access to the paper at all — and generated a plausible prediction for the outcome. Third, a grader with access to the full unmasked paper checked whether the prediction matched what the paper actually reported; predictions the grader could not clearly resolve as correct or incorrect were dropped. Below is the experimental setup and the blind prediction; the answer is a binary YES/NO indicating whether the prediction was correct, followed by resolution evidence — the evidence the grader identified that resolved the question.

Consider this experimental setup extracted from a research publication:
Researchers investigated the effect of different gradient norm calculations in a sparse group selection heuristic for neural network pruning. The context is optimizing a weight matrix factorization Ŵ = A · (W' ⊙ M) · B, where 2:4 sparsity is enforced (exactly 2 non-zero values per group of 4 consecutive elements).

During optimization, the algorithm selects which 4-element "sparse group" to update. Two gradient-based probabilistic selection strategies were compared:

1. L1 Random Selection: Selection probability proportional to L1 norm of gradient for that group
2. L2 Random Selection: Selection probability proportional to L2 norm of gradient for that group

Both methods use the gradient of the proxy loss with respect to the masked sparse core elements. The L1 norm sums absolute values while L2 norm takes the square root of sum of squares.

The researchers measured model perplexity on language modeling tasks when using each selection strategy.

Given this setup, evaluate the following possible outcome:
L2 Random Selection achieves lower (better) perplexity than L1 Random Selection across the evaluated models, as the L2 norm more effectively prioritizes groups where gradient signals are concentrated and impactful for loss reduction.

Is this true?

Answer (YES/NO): NO